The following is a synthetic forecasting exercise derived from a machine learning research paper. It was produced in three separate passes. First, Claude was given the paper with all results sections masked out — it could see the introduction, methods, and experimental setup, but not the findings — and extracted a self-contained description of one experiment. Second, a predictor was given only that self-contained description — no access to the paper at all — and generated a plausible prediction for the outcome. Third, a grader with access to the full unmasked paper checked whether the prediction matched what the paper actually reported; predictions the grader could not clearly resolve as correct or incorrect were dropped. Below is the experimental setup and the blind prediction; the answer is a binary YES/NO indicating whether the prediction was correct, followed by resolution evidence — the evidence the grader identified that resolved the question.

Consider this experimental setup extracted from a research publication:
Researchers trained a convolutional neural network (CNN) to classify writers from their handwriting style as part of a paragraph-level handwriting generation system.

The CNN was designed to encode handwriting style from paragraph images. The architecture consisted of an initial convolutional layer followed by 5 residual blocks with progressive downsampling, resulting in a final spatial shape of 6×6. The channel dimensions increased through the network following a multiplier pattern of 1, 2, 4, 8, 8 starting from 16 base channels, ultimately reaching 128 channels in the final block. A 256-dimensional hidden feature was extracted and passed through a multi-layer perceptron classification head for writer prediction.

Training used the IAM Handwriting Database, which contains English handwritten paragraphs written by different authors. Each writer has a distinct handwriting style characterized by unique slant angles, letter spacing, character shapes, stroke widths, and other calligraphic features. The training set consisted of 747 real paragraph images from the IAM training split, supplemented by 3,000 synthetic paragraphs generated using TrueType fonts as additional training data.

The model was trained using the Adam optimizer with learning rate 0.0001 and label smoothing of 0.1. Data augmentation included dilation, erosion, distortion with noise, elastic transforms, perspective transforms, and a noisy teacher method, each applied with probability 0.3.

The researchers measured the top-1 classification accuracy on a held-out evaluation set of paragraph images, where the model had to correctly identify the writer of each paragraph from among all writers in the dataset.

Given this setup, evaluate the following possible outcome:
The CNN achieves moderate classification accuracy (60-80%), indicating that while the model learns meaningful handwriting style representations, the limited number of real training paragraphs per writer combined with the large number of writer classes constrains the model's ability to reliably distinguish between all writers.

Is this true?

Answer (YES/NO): NO